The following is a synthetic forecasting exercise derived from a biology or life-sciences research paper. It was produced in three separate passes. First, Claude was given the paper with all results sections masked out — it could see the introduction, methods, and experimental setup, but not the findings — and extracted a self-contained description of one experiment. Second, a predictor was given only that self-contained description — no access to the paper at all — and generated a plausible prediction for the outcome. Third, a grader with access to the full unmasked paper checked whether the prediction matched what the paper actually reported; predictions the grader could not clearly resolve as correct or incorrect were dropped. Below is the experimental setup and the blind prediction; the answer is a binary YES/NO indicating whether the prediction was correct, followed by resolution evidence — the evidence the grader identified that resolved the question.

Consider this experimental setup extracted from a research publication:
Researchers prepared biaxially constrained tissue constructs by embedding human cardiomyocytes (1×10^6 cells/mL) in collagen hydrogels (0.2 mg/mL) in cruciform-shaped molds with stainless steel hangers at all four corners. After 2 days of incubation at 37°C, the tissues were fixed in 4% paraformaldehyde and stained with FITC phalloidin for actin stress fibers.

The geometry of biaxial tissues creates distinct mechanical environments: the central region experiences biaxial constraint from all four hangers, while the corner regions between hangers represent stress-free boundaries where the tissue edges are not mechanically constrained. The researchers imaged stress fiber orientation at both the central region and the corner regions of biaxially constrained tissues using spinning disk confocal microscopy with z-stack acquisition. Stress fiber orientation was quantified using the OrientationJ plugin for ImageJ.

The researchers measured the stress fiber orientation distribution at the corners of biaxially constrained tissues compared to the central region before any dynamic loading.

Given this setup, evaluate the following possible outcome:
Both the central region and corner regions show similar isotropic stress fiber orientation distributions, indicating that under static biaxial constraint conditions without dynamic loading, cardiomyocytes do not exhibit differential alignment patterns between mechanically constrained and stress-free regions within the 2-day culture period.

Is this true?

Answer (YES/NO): NO